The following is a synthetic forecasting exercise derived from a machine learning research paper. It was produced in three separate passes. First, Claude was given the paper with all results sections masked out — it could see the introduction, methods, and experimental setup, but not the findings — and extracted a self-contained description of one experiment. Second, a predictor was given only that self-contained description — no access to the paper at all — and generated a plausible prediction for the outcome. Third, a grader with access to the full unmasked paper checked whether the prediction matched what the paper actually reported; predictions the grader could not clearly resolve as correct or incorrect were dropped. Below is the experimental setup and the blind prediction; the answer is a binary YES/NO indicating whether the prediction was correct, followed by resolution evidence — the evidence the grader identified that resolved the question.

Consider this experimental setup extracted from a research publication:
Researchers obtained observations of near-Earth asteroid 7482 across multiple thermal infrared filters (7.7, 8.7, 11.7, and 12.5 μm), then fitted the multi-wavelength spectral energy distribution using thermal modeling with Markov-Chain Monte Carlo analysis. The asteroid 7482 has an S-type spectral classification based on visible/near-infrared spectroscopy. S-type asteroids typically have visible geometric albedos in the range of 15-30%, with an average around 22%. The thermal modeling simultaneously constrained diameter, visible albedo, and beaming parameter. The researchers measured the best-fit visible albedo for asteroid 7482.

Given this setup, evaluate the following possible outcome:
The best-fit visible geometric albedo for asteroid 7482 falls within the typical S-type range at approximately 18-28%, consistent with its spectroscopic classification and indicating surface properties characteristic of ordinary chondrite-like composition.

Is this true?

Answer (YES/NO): YES